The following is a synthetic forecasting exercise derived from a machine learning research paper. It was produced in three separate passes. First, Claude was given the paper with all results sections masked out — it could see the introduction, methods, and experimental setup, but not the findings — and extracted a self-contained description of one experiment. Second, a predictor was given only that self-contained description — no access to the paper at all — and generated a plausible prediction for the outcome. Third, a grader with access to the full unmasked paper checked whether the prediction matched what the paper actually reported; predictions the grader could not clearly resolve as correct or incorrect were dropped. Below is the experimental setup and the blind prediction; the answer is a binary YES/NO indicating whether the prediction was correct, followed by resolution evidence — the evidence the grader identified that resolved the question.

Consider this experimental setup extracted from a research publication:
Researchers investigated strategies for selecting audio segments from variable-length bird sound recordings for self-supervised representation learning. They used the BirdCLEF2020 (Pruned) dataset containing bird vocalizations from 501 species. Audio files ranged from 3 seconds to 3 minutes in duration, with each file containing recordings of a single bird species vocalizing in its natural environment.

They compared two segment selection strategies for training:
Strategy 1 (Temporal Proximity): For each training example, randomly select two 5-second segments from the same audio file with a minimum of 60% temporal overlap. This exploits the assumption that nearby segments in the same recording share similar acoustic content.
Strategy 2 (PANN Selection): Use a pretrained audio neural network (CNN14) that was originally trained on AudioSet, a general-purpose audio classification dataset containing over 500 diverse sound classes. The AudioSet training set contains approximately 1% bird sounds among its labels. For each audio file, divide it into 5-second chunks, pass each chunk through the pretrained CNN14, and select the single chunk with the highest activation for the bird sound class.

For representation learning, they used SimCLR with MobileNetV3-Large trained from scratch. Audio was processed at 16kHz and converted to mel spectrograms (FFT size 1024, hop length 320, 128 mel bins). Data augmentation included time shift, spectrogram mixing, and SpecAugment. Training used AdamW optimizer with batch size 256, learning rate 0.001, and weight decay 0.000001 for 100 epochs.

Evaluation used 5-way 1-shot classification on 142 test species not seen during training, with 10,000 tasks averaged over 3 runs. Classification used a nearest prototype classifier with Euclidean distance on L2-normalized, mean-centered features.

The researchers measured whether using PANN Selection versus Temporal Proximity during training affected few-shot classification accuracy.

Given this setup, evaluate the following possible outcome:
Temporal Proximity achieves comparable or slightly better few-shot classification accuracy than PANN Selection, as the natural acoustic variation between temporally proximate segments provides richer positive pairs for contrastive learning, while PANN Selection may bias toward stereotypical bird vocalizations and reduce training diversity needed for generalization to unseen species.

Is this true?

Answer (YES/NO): NO